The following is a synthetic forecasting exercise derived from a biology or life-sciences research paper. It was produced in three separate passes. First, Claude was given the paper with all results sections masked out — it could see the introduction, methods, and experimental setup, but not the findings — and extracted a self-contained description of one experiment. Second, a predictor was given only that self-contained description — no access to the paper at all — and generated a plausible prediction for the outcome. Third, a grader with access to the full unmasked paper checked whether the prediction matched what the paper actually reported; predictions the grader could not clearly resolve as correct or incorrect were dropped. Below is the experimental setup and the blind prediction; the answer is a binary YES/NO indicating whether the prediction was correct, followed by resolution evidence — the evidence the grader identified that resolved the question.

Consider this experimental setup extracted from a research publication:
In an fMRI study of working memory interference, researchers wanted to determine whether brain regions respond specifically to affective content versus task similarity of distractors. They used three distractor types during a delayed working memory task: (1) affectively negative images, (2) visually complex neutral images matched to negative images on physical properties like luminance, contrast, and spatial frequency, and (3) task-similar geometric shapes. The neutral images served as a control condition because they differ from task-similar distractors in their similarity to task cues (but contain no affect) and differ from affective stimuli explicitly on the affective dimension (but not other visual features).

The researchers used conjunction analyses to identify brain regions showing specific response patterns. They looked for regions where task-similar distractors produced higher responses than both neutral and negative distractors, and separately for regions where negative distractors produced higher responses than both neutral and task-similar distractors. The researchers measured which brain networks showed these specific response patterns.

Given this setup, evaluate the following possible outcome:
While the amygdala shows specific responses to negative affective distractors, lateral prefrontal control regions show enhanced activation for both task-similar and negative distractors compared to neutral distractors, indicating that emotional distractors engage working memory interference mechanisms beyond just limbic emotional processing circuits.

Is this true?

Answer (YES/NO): NO